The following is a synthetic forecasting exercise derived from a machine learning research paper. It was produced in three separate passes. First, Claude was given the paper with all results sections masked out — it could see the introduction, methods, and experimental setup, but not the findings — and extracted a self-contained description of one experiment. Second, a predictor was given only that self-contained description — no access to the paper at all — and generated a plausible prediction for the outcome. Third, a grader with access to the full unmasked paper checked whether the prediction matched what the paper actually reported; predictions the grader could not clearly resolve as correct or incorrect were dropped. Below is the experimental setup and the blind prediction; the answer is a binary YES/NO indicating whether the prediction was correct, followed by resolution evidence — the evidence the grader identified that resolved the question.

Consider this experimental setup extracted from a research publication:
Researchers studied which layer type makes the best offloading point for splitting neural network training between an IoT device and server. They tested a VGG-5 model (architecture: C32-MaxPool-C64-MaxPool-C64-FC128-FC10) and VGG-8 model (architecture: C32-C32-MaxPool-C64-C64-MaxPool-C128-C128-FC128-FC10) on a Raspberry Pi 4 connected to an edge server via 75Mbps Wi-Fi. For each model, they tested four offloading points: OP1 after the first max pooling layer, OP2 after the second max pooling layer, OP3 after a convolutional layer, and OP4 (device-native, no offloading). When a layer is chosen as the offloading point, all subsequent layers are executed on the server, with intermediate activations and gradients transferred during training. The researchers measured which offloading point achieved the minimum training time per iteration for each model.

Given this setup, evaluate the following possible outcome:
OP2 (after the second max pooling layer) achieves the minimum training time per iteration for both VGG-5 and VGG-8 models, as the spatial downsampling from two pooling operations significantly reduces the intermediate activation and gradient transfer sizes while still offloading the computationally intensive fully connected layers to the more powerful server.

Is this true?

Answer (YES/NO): NO